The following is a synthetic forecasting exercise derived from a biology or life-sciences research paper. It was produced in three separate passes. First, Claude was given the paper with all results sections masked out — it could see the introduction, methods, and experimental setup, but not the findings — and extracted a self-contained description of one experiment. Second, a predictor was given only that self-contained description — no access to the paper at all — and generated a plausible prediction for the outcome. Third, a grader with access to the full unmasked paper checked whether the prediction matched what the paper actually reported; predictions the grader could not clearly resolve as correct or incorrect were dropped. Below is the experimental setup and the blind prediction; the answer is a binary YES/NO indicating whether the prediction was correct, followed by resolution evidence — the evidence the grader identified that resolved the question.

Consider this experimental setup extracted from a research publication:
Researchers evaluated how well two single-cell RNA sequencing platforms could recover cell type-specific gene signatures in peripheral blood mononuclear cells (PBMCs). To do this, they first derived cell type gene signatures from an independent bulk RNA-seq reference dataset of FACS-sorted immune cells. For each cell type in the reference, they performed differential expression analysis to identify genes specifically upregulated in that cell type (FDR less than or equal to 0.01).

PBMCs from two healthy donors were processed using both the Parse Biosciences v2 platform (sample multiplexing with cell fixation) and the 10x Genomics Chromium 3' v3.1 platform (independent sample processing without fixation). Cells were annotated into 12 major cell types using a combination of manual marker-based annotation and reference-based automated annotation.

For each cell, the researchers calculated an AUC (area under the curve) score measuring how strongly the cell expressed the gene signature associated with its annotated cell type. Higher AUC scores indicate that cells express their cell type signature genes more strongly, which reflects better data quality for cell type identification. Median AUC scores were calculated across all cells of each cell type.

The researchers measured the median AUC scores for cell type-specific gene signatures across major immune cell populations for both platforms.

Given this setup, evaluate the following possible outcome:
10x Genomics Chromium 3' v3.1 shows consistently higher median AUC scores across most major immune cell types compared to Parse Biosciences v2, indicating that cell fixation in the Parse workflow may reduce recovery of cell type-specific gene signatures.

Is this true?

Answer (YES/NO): NO